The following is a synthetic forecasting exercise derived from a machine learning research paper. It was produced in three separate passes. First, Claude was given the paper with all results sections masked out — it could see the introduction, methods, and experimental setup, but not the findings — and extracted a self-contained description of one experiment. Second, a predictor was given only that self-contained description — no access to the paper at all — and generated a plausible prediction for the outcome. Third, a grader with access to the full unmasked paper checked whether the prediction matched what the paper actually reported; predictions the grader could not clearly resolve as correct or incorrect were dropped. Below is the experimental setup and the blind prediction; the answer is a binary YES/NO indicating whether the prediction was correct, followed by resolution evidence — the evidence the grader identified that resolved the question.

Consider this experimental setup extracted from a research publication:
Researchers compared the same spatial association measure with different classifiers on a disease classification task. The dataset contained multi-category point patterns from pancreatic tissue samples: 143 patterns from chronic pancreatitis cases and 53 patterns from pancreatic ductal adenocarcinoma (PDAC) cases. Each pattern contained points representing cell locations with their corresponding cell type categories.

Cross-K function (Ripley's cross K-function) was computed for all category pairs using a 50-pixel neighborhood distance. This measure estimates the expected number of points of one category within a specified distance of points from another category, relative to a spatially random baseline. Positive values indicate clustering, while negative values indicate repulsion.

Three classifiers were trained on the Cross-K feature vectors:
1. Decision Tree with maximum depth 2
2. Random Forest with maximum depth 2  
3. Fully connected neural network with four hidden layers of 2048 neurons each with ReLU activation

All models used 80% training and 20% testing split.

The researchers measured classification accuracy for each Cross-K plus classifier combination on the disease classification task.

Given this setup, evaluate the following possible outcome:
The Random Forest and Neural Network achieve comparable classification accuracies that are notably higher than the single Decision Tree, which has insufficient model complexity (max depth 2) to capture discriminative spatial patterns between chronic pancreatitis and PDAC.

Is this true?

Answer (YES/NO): NO